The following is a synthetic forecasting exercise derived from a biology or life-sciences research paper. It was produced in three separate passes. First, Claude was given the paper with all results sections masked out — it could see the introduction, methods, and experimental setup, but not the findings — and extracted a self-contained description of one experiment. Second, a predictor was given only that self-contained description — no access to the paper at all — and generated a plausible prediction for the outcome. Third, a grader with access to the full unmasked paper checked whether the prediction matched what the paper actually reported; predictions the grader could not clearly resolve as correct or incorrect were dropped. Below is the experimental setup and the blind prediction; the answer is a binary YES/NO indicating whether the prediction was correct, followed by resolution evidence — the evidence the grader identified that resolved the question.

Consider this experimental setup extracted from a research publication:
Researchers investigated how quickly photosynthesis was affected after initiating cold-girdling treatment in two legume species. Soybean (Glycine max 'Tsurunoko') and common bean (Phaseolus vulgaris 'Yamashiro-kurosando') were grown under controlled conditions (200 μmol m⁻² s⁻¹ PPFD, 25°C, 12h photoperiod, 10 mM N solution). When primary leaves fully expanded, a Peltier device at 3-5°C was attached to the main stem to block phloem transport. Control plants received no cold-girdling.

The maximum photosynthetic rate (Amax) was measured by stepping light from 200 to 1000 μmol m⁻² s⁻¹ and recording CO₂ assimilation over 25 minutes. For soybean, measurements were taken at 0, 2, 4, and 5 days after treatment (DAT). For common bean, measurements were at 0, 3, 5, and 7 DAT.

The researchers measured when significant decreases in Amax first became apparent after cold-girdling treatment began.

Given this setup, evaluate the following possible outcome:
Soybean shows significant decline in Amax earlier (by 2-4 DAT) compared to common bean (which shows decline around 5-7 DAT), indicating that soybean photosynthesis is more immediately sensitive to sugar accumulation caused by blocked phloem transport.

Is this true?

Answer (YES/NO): NO